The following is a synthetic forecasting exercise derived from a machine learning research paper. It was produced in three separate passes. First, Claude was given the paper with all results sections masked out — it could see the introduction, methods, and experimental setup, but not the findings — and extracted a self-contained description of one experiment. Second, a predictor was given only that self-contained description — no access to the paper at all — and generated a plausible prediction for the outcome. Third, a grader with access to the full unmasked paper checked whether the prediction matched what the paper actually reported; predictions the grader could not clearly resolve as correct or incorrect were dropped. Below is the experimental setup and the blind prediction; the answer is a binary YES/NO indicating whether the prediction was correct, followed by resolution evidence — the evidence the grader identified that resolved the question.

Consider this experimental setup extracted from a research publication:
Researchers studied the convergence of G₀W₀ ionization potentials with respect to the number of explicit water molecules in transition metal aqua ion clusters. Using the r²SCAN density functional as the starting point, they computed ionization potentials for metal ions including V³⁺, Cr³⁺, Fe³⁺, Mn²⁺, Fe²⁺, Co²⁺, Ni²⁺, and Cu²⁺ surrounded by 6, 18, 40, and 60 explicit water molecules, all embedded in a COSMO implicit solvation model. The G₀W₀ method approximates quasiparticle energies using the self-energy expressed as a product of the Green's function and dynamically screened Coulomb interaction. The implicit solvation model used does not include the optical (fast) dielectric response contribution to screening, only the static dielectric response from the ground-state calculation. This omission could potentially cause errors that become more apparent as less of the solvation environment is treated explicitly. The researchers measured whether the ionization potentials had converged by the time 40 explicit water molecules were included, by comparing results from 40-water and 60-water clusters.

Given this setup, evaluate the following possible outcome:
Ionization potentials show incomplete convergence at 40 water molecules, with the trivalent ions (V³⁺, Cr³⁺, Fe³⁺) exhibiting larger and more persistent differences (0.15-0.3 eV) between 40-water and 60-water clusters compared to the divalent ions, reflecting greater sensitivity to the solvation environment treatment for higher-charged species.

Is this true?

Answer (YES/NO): NO